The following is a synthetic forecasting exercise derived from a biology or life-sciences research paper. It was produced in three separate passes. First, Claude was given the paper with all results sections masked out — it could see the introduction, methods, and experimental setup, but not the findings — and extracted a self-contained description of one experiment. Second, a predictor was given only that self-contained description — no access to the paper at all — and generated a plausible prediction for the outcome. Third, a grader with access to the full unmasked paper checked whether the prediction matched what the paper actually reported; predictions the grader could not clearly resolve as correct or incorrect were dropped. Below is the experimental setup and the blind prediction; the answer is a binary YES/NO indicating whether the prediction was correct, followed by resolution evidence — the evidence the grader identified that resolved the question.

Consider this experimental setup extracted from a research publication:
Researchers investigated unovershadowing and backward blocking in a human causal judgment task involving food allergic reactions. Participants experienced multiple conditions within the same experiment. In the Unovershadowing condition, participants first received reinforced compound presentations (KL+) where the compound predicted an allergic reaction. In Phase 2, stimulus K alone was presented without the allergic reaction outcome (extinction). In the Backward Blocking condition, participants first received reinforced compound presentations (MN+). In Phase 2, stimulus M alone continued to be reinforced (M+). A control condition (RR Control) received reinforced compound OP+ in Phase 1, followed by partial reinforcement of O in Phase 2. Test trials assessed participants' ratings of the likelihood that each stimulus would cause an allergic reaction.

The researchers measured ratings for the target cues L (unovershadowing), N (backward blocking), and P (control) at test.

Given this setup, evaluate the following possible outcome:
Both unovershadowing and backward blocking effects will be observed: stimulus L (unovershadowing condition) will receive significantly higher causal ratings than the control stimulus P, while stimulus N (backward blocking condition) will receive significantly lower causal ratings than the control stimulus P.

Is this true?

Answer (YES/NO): NO